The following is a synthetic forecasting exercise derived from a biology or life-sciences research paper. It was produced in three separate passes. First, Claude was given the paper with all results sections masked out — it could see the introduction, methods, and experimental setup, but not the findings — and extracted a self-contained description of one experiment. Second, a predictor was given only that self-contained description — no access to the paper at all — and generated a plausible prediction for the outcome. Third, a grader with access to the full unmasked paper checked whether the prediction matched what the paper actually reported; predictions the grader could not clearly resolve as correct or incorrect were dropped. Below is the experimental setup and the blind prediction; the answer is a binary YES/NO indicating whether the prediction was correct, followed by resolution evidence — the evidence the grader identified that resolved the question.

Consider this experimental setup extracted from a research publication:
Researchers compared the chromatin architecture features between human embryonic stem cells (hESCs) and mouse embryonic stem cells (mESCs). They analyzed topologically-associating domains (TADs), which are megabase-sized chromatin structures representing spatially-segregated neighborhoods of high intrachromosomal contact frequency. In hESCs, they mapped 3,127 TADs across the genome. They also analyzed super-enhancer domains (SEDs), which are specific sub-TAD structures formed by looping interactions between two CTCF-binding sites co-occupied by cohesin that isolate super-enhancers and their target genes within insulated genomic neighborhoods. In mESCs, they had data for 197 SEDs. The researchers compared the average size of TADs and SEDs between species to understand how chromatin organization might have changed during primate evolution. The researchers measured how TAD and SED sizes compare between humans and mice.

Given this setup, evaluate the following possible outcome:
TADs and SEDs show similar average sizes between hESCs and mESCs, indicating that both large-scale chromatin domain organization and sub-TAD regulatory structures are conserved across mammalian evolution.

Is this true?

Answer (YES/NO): NO